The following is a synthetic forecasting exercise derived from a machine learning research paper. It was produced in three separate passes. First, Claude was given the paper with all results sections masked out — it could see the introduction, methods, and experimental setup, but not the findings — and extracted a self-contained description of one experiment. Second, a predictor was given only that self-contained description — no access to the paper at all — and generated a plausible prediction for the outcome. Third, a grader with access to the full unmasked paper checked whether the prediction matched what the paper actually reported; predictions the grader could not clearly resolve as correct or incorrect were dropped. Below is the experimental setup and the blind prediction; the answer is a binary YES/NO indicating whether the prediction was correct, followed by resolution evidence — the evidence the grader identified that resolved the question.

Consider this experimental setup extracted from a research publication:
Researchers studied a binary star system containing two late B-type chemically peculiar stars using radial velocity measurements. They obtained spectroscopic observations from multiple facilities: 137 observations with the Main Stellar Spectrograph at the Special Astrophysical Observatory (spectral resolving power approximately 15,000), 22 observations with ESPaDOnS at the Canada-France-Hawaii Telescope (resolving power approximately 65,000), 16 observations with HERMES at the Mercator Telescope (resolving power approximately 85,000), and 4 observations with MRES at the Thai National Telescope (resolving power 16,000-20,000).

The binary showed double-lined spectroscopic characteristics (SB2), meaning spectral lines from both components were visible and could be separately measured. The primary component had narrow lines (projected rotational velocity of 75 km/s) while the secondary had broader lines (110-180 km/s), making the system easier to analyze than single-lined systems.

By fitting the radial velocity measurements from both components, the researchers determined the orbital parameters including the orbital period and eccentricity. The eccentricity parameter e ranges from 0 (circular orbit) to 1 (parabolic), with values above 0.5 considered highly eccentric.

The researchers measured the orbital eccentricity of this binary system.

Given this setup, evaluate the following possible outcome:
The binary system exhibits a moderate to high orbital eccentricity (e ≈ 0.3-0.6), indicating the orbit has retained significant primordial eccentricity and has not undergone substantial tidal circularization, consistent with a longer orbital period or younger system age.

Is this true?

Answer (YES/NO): NO